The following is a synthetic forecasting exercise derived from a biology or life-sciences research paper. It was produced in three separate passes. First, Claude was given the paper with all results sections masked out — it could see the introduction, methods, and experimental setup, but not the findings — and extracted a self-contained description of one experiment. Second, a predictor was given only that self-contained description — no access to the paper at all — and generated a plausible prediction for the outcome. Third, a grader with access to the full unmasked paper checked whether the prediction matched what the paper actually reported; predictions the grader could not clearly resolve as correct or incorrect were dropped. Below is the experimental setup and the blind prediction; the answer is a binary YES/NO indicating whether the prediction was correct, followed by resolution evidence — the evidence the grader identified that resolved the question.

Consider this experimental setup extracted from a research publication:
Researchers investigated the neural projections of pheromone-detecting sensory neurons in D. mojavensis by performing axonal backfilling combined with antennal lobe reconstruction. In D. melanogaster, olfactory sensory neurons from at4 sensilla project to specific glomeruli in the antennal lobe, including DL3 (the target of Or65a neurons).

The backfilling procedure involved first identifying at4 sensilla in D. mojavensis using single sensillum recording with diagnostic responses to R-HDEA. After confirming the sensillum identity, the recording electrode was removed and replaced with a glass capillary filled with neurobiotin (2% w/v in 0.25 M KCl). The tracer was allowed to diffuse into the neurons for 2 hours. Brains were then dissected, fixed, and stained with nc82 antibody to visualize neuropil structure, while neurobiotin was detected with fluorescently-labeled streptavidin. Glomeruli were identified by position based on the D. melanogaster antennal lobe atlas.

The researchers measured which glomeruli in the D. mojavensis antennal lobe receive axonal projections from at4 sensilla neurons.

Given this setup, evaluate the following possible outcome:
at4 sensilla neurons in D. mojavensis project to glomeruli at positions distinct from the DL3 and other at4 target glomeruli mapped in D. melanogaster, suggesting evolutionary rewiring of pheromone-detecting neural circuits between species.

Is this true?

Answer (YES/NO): NO